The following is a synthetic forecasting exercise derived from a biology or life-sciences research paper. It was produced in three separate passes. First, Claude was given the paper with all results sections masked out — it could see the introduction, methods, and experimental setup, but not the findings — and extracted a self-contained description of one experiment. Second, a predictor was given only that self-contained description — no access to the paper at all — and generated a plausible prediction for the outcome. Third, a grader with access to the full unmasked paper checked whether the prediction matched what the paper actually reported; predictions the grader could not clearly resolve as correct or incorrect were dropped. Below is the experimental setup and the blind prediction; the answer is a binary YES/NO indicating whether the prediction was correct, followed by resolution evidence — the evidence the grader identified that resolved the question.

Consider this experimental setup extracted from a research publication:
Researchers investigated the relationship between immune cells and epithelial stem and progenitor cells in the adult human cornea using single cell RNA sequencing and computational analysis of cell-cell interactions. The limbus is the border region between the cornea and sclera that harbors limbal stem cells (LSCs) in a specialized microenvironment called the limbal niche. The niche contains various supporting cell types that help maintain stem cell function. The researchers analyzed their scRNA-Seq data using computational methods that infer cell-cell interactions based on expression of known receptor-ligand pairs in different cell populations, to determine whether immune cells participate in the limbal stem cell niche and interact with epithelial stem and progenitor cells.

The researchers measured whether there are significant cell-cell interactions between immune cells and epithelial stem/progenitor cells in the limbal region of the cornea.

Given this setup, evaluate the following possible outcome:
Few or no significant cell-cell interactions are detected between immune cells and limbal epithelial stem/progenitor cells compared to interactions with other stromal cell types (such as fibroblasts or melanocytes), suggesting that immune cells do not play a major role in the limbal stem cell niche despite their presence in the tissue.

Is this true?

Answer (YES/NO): NO